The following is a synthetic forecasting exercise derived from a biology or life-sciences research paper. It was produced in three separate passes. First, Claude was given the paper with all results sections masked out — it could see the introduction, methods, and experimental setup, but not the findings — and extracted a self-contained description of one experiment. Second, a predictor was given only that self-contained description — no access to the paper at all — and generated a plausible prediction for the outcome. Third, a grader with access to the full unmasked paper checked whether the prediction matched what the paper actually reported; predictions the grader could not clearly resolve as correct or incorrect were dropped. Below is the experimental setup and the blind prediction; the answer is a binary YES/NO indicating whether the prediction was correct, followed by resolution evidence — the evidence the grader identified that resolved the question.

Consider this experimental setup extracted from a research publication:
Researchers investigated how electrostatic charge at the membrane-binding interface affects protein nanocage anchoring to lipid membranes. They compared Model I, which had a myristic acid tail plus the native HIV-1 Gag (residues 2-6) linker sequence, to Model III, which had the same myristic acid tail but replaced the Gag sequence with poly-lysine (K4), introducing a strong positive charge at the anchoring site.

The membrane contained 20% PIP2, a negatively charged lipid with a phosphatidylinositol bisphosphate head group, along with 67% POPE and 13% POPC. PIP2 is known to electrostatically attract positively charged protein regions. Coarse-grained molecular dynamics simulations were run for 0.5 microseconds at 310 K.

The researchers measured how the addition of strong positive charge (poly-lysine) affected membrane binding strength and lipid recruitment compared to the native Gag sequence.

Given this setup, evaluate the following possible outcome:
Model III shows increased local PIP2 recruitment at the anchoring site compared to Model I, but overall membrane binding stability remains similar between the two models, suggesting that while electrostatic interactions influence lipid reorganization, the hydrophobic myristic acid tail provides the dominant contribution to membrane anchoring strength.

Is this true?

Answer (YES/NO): NO